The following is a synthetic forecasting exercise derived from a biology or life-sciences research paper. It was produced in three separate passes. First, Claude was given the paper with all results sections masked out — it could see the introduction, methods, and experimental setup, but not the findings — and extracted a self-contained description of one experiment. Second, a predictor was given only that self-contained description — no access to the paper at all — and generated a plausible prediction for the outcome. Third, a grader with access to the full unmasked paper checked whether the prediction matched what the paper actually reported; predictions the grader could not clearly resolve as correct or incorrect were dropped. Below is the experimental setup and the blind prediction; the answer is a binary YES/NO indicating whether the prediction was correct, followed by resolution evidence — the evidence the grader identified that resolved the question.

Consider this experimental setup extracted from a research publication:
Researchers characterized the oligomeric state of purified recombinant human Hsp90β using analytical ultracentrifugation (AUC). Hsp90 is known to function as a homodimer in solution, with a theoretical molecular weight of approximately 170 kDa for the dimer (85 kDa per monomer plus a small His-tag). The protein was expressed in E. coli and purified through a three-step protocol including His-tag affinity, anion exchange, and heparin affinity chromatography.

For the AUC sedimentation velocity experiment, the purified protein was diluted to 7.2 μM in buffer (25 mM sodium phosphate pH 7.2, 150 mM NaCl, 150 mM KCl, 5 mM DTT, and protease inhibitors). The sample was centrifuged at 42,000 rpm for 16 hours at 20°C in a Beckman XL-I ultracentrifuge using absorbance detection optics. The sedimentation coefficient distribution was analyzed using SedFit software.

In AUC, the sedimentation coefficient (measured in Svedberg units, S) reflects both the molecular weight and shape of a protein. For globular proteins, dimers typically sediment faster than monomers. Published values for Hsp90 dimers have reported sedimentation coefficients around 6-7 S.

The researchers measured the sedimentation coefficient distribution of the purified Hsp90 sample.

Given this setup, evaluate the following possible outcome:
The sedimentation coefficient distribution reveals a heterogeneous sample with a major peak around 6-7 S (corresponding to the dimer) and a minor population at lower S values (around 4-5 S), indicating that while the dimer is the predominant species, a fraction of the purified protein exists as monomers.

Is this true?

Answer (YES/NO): NO